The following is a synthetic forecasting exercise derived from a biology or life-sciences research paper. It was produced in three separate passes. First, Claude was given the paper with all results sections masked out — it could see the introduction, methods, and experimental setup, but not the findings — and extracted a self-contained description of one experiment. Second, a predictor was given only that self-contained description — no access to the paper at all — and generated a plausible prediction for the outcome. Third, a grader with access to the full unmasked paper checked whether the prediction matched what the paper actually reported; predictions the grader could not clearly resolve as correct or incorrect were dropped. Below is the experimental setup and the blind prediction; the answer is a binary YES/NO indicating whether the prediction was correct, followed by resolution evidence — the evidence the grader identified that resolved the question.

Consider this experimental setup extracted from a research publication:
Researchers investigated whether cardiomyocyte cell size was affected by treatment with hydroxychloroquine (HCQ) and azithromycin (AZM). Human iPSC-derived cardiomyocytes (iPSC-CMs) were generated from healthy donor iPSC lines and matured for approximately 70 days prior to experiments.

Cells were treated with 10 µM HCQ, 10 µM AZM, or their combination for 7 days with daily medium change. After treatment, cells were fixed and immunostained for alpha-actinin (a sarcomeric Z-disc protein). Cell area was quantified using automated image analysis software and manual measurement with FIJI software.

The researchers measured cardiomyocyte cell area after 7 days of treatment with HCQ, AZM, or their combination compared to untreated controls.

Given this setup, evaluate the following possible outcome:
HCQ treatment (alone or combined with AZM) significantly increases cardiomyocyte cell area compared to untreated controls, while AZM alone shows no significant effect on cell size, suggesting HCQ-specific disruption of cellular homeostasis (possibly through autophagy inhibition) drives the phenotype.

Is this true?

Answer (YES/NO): NO